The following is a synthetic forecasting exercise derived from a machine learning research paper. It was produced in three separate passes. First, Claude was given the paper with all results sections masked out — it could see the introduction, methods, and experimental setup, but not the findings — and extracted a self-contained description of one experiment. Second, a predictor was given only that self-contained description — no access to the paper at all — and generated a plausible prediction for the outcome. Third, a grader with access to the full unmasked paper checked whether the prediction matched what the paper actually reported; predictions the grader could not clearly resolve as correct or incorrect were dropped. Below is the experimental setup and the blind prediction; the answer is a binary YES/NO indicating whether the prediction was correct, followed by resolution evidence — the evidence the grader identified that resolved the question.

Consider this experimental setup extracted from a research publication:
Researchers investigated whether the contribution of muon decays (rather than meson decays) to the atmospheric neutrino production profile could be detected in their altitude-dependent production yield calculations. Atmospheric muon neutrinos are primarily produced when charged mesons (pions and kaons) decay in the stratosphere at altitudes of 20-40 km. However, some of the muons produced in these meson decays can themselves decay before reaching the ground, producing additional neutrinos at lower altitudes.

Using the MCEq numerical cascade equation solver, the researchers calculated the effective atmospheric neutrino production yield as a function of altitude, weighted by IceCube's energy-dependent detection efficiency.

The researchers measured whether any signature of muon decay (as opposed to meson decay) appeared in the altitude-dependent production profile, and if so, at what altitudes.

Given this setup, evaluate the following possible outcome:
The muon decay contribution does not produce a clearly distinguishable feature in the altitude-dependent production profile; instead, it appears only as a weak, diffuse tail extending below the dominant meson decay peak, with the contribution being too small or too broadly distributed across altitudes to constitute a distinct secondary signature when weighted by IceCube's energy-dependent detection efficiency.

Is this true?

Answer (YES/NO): NO